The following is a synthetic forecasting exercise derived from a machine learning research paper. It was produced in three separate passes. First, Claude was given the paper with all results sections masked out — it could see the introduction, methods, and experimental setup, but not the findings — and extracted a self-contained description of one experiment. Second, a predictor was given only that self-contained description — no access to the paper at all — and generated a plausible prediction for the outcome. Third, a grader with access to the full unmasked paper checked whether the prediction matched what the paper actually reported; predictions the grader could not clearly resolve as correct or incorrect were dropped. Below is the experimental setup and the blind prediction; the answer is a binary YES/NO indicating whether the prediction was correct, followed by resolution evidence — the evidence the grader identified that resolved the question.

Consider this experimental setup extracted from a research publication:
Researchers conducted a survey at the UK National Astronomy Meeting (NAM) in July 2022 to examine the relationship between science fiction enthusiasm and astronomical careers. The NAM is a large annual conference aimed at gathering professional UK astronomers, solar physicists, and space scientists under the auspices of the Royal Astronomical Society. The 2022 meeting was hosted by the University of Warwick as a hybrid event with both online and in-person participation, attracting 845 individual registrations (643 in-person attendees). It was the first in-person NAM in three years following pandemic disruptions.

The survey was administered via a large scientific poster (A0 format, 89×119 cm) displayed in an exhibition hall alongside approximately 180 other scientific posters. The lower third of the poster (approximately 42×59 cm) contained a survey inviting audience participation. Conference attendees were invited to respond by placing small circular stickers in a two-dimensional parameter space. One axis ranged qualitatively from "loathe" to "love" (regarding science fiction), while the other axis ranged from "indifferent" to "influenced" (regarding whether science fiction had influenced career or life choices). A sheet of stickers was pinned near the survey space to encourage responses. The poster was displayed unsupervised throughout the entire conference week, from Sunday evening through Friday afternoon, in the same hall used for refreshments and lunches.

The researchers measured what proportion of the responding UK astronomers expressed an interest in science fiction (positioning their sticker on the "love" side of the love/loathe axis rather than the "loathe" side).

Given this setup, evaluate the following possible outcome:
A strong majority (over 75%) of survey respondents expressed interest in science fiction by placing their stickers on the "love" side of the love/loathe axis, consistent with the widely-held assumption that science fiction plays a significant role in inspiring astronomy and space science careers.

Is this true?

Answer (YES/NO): YES